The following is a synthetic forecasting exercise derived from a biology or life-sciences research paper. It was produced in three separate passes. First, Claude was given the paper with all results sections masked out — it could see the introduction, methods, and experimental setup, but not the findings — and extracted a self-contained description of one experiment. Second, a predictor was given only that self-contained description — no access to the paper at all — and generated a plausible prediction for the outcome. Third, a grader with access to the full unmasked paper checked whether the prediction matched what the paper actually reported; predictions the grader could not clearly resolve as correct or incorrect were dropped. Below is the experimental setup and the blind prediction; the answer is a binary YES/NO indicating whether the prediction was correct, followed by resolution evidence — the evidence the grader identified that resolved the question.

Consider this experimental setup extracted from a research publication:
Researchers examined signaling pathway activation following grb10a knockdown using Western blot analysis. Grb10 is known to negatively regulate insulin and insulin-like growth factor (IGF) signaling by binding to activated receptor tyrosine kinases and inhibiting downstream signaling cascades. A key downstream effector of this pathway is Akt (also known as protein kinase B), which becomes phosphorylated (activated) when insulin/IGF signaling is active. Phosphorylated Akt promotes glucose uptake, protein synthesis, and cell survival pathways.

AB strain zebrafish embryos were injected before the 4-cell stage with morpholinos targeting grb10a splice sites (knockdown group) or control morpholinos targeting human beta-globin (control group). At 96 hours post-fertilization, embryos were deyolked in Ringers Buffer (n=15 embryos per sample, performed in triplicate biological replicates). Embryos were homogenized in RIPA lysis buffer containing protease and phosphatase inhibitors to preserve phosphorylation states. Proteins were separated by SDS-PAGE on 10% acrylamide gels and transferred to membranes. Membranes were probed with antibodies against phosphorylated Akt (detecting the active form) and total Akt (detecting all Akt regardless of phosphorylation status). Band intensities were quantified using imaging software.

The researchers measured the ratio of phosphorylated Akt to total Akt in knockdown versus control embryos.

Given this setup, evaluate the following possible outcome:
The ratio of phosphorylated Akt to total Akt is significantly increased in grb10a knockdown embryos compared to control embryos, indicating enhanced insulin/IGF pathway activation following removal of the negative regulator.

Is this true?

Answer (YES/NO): YES